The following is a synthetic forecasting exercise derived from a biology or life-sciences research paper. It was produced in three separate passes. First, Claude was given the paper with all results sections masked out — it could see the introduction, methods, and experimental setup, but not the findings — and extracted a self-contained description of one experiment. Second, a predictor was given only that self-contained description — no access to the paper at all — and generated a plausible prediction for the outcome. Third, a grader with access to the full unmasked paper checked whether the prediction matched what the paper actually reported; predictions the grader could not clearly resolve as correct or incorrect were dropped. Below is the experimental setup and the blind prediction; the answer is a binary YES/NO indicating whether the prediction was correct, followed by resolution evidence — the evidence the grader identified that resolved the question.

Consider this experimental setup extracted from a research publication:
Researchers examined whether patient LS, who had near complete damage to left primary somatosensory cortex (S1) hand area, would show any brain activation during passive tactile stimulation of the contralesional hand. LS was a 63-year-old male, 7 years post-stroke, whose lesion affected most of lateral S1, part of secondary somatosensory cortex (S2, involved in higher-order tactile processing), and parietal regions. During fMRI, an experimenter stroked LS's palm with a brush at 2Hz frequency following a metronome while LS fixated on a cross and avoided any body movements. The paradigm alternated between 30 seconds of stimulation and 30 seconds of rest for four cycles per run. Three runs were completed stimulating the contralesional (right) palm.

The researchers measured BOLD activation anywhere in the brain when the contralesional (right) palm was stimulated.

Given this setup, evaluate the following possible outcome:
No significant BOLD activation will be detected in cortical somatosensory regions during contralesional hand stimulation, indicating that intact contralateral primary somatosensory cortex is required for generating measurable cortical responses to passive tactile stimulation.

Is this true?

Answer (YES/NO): NO